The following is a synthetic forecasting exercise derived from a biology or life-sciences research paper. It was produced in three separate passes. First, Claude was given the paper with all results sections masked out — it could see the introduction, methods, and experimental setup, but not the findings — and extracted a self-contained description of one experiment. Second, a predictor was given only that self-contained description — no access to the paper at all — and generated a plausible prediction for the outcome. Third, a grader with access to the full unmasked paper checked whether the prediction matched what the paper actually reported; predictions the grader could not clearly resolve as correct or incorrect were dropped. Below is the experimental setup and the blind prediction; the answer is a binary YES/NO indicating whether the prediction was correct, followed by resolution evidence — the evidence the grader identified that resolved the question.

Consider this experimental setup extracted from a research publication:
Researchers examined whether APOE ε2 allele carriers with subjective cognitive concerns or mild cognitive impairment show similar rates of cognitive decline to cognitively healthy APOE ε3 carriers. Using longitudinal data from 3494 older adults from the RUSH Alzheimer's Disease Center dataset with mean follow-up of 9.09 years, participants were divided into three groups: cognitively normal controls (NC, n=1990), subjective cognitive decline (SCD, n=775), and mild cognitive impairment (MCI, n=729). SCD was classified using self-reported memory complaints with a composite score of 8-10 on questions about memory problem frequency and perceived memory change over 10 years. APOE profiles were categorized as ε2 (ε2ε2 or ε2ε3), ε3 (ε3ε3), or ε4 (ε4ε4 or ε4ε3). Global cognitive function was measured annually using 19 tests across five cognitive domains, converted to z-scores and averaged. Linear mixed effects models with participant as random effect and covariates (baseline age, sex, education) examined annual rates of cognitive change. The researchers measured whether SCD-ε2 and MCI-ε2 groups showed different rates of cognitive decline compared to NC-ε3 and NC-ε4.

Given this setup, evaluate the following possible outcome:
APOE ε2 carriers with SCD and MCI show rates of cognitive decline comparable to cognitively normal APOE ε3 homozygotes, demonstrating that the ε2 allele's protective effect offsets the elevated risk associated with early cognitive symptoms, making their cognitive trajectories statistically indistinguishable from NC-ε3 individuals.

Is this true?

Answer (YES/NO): YES